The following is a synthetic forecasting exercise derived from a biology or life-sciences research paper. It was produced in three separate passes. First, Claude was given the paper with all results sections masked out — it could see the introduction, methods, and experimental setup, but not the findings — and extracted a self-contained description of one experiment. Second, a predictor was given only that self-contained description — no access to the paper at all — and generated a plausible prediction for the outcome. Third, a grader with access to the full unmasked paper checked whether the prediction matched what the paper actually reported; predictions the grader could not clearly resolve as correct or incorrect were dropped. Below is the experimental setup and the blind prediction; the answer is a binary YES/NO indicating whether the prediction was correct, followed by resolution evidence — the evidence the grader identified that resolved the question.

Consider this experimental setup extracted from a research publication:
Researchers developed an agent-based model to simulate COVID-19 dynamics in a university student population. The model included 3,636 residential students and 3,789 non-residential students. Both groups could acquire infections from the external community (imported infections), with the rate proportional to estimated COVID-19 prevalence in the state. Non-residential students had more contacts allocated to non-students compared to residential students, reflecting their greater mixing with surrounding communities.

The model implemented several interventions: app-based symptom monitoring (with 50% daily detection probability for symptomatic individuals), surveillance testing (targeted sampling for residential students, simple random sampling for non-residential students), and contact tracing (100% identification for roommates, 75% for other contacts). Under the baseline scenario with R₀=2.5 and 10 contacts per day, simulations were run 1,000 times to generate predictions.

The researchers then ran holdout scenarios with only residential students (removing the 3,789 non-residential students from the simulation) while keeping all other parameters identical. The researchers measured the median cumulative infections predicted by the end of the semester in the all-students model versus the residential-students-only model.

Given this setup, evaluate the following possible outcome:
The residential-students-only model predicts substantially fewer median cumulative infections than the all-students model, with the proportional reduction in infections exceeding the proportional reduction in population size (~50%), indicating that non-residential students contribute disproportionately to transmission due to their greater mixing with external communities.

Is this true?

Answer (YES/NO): YES